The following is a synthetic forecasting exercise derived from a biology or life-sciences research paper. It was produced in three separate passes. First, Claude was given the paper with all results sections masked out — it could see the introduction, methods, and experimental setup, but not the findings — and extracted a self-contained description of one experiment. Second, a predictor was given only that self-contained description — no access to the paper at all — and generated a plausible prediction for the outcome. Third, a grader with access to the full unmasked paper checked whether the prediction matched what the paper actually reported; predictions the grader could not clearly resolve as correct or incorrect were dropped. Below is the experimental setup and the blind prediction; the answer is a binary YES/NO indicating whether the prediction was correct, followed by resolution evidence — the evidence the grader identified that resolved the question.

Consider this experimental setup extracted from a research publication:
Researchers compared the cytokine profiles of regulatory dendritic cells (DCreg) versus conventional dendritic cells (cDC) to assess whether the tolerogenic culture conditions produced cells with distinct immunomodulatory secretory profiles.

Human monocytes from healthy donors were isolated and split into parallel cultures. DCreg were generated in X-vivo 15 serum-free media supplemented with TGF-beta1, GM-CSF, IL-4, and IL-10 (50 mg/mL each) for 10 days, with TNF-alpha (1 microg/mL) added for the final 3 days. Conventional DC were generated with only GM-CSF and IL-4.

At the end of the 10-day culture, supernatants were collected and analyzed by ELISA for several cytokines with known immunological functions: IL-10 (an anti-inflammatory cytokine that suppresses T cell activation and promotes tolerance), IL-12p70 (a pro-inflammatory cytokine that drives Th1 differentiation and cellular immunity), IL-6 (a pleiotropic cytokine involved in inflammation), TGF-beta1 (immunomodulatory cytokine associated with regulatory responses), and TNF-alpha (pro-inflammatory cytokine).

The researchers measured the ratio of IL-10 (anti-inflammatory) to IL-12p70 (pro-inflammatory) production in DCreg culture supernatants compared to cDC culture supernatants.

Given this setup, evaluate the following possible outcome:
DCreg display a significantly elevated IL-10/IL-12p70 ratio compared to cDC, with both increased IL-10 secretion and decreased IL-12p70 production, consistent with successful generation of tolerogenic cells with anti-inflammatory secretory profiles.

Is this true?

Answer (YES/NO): NO